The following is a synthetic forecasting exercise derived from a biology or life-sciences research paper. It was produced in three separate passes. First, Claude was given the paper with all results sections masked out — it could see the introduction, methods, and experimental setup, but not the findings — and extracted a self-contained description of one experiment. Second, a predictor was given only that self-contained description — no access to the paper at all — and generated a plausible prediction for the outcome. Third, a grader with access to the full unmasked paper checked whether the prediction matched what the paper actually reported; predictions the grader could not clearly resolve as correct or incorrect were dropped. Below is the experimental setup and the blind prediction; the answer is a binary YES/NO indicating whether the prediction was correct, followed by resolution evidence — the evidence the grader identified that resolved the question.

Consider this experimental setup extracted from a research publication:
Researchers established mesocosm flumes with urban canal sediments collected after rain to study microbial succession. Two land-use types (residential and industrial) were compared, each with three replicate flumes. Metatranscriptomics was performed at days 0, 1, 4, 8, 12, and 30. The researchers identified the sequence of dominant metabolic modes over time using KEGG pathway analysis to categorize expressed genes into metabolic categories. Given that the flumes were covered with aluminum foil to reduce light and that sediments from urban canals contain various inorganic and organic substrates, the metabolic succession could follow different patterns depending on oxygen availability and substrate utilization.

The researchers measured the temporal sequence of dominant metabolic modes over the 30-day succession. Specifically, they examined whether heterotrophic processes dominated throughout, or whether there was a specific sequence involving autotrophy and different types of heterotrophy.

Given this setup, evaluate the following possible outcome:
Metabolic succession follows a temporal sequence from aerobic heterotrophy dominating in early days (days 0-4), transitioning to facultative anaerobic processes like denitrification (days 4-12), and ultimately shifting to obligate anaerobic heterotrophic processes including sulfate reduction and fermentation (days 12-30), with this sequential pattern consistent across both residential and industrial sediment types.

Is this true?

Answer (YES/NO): NO